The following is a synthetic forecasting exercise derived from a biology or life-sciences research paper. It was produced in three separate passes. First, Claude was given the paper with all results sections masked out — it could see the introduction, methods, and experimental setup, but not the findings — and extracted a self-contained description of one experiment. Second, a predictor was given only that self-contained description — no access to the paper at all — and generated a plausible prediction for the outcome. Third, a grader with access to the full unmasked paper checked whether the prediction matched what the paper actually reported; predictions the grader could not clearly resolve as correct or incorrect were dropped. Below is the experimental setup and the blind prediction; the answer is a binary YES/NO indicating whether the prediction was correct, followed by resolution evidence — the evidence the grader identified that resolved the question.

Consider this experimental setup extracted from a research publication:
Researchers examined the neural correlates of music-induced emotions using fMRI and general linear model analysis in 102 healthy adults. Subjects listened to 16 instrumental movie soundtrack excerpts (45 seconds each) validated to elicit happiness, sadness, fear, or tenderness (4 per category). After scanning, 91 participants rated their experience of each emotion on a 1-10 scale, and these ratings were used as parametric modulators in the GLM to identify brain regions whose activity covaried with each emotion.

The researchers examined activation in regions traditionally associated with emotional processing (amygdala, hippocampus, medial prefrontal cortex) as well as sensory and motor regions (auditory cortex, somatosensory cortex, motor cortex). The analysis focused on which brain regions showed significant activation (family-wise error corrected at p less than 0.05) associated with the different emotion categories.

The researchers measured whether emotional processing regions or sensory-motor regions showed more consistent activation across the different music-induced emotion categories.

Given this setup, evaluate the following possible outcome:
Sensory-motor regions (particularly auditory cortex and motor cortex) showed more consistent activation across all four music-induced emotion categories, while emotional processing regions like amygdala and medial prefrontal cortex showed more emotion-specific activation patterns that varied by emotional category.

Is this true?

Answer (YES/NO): NO